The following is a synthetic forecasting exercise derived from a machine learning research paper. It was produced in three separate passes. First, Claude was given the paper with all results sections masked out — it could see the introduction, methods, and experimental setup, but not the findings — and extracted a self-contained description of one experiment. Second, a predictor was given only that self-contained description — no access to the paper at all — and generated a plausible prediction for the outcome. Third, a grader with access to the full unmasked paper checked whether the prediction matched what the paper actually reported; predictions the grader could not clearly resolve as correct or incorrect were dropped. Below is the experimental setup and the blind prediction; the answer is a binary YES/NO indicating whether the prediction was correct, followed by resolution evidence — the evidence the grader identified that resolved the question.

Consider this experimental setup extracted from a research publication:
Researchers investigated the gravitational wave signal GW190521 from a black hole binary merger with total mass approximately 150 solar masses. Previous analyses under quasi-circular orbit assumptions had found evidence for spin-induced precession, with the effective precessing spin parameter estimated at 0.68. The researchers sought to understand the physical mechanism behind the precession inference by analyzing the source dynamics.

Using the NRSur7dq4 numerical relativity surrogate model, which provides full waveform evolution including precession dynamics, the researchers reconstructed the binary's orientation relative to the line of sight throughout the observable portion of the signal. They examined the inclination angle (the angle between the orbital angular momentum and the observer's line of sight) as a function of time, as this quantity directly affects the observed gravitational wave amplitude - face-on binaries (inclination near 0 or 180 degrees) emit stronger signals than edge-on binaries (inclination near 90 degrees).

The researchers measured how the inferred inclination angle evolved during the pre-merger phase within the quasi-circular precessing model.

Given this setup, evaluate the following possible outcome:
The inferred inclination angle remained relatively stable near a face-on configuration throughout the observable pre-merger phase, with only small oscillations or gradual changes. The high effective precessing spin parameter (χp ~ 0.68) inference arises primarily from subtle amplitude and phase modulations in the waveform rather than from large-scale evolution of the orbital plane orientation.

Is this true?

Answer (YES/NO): NO